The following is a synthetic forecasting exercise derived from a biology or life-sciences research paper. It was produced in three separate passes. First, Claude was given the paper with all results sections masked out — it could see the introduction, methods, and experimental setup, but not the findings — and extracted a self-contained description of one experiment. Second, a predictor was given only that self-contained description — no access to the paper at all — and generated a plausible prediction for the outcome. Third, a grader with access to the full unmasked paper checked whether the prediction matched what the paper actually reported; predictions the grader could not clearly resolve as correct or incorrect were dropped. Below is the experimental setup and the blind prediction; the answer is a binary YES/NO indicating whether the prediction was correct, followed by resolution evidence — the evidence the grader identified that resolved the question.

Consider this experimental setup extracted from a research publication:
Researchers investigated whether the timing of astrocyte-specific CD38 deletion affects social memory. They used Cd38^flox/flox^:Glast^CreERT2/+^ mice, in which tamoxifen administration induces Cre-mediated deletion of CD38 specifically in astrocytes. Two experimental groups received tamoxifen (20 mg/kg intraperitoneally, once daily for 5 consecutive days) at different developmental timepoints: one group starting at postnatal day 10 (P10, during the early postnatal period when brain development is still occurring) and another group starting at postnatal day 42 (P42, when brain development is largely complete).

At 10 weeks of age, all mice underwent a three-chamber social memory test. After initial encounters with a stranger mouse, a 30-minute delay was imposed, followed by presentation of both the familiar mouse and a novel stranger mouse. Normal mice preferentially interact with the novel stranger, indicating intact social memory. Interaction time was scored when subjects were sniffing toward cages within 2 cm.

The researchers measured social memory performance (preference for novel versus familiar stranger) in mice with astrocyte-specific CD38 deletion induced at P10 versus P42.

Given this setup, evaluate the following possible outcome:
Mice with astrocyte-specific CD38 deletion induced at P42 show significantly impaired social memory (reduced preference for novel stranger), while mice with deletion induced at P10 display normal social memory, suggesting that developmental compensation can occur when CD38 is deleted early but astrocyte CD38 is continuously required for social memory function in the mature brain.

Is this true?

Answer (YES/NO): NO